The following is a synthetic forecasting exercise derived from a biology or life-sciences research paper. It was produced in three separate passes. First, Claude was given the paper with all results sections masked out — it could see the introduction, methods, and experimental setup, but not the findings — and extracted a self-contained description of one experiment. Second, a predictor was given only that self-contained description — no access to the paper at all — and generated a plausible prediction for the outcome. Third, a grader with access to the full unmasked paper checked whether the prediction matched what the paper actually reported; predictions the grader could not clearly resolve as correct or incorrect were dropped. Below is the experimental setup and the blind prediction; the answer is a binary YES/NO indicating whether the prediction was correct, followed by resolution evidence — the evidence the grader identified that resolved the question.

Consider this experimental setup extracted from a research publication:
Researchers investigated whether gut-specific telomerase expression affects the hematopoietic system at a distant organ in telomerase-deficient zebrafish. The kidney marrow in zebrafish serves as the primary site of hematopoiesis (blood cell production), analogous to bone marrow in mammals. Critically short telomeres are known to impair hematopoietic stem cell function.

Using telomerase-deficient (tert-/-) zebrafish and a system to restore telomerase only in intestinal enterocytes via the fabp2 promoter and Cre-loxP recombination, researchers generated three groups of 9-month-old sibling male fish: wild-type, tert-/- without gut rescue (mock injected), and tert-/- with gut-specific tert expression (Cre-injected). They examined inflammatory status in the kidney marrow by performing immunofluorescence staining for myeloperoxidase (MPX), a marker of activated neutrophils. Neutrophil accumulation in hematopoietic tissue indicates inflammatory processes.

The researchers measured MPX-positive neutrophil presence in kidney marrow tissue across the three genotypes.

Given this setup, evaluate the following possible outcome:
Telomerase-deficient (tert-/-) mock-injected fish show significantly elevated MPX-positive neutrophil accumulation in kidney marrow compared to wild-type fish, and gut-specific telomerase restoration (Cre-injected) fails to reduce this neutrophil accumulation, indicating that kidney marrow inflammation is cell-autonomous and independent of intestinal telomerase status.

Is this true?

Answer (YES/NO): NO